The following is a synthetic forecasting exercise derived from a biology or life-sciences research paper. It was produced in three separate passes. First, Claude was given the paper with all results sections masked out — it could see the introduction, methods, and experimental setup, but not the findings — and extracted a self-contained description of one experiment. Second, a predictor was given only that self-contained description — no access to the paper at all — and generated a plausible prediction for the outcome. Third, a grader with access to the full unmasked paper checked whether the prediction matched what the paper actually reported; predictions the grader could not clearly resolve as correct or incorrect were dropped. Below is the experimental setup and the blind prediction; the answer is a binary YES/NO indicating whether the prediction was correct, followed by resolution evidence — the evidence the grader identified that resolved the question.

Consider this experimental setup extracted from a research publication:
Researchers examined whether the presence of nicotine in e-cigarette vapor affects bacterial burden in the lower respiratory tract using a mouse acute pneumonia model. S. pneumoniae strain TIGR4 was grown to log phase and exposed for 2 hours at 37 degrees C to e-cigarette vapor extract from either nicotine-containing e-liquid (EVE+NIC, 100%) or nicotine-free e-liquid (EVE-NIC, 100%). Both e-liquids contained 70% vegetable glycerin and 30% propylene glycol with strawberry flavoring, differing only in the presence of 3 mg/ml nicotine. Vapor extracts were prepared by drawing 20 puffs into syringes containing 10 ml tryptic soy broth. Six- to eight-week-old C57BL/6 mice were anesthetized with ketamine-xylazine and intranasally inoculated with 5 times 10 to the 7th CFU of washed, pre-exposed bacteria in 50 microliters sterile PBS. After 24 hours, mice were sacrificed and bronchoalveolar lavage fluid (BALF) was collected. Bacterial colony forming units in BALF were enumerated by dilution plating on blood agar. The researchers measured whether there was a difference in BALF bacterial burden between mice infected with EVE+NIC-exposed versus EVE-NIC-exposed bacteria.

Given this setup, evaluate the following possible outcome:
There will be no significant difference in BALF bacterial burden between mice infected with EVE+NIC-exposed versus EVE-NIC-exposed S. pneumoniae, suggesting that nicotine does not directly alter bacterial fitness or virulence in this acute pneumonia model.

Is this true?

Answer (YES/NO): YES